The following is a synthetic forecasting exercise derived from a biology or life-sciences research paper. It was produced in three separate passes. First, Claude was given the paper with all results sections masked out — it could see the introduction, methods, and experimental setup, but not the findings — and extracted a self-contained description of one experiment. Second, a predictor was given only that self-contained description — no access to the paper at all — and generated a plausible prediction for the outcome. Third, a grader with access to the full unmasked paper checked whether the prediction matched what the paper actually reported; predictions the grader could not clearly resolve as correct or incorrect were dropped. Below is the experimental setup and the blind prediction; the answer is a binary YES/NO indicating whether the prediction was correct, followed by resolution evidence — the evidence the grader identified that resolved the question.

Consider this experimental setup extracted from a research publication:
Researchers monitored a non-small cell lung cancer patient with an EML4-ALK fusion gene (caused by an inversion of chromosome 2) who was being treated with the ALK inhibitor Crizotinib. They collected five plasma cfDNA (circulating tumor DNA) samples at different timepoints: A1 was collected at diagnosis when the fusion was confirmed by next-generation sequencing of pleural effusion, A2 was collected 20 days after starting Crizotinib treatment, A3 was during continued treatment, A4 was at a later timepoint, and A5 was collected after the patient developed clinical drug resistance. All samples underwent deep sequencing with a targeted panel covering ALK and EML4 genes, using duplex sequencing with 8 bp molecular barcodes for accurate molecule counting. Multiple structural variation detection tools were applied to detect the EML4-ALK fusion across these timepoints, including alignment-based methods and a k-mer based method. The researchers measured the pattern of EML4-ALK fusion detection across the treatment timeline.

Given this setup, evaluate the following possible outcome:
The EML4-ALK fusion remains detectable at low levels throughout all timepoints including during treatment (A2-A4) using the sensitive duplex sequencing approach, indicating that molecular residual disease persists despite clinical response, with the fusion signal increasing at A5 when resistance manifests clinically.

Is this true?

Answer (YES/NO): NO